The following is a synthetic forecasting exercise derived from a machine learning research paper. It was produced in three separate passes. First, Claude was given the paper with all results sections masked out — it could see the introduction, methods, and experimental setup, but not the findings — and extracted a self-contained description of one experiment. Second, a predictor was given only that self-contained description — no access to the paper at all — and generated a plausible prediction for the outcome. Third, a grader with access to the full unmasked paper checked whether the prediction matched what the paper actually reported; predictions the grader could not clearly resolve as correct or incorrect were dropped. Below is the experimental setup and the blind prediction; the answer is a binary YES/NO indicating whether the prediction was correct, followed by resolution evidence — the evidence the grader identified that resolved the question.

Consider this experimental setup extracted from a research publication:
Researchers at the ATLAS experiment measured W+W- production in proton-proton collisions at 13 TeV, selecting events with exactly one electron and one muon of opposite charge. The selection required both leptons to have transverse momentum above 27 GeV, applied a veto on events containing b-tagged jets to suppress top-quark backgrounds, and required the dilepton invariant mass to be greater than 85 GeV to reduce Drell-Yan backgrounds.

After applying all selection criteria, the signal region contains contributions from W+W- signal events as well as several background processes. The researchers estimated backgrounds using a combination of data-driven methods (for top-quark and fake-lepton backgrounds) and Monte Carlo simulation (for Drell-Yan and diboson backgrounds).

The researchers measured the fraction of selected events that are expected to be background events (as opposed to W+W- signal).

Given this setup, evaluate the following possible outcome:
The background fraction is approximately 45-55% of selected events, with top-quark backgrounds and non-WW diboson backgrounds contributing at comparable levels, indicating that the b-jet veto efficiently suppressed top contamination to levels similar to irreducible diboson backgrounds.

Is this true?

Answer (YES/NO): NO